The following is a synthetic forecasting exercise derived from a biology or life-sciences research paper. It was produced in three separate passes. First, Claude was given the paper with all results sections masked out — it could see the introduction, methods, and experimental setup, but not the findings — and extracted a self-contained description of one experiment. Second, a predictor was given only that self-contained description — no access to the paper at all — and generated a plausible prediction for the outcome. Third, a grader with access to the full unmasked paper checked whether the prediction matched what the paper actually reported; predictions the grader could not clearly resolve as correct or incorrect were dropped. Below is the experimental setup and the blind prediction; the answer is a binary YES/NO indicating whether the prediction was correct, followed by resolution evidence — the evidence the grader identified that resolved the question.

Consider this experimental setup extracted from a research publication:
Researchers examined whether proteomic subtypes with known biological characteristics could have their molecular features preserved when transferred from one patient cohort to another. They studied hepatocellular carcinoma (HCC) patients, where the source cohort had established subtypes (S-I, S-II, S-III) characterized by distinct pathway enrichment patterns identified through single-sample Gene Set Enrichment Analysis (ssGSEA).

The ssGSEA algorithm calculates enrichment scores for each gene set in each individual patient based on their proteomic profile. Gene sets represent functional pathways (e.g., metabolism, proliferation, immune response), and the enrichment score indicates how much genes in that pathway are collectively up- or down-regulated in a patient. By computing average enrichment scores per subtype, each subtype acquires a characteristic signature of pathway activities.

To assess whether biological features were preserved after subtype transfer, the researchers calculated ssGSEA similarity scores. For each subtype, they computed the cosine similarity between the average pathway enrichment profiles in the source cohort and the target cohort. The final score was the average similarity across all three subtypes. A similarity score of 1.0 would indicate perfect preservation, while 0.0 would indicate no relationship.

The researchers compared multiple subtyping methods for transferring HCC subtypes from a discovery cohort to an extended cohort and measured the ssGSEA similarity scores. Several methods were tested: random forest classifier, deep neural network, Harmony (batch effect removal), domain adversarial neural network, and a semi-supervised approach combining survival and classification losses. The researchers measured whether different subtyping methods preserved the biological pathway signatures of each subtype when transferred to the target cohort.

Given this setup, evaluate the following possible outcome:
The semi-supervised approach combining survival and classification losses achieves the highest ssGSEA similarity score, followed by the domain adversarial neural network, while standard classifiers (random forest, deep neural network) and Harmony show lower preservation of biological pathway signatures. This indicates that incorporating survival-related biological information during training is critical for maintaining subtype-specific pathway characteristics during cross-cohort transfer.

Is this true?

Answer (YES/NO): NO